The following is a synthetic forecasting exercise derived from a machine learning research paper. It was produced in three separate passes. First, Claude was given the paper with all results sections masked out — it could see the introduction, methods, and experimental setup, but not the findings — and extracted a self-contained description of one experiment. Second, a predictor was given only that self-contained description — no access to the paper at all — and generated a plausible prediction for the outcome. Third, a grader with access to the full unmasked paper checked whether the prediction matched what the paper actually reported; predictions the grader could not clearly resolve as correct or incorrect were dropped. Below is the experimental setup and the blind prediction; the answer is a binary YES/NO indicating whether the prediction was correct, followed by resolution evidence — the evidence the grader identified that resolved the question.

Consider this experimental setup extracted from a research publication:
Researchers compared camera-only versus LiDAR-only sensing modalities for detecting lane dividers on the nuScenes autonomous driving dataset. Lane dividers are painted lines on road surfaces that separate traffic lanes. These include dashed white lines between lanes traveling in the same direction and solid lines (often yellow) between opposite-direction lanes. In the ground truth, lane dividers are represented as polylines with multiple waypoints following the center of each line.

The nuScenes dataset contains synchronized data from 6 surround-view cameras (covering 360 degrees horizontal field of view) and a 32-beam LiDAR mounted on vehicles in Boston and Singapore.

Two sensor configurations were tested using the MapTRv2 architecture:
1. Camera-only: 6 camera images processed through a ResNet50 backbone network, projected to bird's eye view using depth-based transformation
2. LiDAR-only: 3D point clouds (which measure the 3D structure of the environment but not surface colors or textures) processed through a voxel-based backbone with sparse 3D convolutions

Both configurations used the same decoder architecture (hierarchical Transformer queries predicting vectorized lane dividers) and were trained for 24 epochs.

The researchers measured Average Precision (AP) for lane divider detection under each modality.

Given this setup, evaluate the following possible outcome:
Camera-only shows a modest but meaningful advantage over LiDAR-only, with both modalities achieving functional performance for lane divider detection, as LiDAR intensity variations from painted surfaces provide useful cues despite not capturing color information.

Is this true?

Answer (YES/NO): YES